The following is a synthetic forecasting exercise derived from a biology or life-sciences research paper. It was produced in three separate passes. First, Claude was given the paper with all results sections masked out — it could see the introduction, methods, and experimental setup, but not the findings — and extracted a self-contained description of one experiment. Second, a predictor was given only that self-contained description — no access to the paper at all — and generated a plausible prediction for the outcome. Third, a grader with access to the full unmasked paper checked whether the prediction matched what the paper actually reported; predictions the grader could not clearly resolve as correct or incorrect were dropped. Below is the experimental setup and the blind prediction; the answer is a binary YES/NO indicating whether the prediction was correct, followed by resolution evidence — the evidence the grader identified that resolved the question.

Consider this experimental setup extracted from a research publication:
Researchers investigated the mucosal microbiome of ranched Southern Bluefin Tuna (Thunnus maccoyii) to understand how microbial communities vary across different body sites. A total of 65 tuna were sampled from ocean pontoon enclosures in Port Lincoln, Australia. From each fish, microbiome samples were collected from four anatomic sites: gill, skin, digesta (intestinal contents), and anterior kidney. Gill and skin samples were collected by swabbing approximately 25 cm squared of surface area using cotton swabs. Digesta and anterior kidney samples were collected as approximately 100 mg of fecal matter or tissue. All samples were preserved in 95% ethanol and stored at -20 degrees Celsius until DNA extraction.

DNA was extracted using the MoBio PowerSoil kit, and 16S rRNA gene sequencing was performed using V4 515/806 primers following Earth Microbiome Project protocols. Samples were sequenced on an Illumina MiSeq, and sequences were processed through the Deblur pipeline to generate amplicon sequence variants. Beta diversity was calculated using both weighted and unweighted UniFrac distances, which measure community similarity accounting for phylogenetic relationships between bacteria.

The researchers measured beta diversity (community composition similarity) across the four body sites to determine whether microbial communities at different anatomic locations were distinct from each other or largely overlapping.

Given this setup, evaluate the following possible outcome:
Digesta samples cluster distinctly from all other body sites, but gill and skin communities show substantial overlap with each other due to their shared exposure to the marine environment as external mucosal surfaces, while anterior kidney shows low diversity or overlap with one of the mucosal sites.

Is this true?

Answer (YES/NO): YES